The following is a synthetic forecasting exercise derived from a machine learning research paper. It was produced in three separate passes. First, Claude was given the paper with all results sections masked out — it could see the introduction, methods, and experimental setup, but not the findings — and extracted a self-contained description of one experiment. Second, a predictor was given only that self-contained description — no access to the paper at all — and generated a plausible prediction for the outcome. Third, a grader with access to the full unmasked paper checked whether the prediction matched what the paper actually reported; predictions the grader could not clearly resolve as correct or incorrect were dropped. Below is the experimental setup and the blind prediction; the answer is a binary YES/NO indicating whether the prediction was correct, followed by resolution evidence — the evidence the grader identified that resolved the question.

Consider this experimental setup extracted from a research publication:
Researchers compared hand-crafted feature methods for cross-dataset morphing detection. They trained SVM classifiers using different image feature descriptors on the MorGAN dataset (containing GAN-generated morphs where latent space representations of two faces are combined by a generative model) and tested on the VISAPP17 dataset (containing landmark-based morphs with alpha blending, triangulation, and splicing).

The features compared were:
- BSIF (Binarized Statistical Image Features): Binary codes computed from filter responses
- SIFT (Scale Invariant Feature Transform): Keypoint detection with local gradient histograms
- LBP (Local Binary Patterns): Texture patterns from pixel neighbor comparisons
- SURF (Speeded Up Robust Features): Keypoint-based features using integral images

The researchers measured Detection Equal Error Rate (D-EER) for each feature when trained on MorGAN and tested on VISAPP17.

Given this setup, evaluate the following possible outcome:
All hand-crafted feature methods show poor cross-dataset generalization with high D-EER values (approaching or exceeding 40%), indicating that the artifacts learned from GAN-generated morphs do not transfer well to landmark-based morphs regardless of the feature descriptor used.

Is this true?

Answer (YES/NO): NO